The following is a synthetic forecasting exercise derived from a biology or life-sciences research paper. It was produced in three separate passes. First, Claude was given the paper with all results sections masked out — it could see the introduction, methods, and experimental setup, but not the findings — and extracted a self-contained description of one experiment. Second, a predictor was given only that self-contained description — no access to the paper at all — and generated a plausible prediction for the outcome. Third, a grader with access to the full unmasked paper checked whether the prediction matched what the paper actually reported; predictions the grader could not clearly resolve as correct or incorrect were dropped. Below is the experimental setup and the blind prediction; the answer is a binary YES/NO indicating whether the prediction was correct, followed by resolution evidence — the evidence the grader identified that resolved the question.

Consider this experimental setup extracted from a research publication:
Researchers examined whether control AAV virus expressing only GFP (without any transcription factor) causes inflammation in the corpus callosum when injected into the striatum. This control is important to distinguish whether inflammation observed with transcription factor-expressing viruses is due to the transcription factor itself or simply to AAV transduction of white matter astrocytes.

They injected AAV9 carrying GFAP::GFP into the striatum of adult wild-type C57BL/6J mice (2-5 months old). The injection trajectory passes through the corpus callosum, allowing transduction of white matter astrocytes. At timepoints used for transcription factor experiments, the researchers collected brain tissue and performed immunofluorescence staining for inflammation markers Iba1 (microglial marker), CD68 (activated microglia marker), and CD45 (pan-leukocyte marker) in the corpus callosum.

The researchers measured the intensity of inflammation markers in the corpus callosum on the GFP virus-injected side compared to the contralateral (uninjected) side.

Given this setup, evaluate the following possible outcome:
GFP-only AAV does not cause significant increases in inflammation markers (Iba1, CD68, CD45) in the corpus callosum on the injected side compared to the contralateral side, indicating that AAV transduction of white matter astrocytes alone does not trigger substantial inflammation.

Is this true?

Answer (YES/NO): YES